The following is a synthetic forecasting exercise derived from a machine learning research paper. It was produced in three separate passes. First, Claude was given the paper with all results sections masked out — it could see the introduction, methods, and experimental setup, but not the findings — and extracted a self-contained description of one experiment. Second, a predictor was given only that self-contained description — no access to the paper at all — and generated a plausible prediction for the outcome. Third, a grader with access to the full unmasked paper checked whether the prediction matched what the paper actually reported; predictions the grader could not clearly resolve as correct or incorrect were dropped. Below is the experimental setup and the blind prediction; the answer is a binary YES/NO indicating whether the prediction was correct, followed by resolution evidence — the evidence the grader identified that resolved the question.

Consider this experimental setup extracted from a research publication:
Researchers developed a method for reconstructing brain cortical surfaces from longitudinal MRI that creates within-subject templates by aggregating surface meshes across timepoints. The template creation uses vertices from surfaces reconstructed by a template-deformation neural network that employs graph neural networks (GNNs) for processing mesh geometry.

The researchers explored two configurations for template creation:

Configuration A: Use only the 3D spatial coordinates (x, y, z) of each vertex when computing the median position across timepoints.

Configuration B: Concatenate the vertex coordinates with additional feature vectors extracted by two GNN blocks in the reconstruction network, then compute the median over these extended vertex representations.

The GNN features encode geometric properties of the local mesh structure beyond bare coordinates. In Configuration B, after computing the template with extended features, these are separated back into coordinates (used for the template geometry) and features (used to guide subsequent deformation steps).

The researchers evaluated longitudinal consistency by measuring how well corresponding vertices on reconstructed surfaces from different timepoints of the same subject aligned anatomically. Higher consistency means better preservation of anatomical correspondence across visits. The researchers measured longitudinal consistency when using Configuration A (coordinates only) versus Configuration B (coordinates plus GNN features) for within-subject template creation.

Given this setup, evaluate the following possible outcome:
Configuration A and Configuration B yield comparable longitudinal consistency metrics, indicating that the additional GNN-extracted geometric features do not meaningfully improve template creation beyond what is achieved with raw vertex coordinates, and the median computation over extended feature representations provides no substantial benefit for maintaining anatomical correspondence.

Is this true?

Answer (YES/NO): NO